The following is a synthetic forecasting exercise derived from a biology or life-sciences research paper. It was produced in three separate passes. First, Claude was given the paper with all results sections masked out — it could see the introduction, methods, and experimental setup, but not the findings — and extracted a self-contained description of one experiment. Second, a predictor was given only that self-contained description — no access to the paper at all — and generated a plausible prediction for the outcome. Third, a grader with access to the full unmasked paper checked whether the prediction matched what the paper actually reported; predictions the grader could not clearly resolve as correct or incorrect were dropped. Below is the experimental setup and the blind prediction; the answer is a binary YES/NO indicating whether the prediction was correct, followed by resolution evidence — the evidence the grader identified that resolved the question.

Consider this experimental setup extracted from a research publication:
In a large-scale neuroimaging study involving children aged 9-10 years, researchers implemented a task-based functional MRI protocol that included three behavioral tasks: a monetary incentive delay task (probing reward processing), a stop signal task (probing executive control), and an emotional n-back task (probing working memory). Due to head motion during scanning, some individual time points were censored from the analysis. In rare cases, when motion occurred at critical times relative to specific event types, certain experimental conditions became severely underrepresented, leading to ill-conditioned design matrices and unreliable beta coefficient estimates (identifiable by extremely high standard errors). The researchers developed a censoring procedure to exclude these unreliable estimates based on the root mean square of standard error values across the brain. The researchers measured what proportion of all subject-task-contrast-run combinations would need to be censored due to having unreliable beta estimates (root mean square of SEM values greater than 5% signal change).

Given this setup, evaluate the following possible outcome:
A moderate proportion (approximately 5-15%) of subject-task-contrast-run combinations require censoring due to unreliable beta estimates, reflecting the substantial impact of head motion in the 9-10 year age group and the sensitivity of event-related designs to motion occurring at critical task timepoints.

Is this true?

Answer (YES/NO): NO